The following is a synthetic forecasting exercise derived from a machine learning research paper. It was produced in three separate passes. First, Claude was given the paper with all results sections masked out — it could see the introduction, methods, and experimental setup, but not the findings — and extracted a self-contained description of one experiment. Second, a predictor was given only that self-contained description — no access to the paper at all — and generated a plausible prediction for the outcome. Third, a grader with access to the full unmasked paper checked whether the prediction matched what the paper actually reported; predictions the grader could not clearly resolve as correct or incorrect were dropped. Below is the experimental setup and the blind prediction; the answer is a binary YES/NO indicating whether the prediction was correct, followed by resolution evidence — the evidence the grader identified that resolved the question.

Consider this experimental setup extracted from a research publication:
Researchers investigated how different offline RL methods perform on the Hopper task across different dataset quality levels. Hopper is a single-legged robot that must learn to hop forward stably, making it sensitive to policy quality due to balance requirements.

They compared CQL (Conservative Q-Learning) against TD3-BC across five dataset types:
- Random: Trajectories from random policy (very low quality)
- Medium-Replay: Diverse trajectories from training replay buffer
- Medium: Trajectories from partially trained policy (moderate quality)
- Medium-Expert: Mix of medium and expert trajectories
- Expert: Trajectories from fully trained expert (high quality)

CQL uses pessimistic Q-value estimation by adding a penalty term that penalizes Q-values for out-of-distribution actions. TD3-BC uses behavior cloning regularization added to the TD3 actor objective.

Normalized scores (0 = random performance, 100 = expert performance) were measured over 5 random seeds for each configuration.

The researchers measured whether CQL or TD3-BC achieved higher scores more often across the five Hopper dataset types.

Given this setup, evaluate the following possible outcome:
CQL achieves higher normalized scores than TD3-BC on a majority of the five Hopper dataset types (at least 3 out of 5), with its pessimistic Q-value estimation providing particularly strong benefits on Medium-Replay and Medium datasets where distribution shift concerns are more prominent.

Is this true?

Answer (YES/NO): NO